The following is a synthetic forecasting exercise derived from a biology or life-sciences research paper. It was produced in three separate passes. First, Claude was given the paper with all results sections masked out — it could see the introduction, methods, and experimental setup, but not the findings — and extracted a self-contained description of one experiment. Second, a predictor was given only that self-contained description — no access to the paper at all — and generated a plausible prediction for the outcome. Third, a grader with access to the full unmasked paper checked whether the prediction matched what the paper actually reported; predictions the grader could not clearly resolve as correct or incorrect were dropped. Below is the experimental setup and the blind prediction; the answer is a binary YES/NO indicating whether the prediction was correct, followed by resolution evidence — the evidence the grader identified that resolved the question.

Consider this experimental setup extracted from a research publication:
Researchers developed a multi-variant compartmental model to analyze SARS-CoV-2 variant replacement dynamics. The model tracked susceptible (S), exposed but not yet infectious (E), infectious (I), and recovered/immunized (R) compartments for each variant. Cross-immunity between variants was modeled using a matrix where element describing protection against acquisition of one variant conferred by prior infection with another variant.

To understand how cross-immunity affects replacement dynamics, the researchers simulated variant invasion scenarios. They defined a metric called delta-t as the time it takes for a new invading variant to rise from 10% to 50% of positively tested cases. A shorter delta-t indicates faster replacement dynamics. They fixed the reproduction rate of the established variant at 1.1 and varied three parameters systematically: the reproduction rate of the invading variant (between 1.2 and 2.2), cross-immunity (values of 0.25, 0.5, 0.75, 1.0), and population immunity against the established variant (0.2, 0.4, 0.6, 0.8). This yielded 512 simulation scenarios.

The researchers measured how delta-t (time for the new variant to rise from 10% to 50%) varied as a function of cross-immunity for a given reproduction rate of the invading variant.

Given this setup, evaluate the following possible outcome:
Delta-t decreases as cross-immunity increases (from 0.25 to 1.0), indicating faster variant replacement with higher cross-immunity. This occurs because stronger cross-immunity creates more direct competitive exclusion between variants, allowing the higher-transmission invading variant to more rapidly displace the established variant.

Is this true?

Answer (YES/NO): NO